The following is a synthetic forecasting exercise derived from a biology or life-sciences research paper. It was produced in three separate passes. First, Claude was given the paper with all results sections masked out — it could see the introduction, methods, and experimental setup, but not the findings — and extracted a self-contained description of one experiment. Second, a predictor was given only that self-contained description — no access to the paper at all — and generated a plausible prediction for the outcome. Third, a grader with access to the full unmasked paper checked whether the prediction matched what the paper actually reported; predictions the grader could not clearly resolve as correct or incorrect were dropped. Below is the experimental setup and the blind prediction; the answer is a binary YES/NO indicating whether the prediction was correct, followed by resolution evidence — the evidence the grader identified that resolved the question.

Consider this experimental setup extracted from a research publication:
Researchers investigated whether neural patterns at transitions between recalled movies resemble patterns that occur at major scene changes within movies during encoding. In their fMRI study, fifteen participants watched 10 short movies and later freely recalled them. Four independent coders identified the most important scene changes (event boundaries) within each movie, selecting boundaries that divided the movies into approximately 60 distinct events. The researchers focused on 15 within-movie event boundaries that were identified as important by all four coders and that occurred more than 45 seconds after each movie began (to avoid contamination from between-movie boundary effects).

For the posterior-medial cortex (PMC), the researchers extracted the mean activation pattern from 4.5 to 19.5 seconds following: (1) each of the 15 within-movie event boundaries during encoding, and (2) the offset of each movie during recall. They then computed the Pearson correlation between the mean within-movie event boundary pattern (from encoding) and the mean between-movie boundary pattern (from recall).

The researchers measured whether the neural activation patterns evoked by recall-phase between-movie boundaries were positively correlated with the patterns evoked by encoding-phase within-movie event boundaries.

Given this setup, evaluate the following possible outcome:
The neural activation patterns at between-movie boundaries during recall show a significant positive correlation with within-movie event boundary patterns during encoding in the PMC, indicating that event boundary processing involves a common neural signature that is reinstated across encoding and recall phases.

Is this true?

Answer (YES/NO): NO